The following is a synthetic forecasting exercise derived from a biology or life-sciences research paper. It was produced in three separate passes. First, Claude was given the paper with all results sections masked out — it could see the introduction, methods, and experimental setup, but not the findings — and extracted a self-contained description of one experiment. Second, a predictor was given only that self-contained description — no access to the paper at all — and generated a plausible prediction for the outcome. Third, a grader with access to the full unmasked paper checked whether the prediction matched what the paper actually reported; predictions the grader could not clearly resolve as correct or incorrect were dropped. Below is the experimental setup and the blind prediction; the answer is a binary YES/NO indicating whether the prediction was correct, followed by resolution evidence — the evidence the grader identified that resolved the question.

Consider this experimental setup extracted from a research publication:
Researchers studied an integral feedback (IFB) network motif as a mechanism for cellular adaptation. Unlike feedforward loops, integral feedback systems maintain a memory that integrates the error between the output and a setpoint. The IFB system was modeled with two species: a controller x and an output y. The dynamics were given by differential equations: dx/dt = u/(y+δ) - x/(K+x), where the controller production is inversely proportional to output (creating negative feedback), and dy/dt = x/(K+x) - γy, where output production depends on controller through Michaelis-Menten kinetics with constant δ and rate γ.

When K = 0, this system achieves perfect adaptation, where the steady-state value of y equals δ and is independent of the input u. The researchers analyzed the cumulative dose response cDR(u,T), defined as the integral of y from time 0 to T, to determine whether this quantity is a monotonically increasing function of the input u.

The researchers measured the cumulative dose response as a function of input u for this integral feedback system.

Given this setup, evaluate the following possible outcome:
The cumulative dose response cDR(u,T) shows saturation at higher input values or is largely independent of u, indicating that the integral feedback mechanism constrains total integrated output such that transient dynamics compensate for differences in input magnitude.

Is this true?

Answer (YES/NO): NO